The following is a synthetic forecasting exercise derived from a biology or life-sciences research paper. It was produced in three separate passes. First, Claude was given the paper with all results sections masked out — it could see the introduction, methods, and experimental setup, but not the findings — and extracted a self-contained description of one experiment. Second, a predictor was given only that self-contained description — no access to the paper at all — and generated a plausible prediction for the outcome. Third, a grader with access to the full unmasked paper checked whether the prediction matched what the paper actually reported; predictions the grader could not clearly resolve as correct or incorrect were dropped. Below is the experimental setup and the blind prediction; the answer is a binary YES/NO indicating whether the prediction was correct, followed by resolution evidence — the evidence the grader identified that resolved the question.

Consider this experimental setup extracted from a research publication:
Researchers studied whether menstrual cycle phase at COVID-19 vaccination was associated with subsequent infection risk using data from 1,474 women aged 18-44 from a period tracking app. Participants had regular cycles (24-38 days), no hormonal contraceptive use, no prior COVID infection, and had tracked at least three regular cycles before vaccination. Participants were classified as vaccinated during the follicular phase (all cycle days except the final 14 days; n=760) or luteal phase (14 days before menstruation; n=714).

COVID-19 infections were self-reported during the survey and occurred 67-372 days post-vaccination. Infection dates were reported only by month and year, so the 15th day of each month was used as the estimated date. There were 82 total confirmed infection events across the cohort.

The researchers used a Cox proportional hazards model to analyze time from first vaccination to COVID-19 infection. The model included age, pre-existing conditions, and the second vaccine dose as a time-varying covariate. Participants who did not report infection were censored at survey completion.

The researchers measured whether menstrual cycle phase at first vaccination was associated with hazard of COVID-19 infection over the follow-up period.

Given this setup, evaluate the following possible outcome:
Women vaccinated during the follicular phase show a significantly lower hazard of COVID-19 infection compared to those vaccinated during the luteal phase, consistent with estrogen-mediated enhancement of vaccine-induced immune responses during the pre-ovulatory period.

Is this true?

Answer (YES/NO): NO